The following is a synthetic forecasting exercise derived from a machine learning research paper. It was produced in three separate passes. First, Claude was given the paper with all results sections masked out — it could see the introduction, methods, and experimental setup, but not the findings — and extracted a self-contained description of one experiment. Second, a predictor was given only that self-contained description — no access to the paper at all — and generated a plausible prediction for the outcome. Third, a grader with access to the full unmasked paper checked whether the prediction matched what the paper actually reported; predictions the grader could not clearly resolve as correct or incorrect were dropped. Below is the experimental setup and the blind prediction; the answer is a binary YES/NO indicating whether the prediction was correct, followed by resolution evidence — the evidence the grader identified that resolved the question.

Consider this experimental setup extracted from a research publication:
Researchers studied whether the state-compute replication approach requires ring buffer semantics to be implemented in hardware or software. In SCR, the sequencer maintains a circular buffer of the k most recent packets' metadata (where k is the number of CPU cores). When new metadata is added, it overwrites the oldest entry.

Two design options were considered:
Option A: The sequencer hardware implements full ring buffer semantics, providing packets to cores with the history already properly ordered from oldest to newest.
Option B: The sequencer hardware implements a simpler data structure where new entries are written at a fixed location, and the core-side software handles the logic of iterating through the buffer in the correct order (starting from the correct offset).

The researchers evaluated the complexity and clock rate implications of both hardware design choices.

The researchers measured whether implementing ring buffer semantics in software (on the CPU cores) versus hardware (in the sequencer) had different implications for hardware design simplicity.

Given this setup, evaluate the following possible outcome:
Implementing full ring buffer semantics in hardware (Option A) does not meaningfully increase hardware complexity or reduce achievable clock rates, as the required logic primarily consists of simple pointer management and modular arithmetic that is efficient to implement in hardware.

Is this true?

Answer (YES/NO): NO